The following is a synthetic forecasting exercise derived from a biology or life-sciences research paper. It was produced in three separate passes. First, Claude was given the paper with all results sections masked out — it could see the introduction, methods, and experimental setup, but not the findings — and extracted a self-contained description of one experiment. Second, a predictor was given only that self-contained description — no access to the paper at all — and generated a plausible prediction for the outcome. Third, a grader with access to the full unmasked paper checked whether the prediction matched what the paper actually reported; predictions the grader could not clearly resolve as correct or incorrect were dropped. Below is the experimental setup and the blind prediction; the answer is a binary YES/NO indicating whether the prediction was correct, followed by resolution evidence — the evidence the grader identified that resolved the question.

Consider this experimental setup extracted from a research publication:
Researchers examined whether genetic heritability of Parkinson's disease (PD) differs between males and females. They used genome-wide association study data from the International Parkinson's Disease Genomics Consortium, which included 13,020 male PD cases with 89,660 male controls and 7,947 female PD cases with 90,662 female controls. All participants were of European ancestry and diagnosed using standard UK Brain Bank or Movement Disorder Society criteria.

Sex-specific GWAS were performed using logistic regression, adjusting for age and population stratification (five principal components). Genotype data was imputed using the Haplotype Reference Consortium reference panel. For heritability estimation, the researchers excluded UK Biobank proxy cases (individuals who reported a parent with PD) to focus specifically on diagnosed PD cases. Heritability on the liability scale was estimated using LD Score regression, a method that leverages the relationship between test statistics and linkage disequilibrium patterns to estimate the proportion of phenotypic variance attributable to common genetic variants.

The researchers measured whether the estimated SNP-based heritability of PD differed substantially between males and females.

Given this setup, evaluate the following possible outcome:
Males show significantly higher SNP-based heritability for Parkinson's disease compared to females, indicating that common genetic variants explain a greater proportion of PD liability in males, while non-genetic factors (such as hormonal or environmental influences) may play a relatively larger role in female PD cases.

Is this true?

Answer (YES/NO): NO